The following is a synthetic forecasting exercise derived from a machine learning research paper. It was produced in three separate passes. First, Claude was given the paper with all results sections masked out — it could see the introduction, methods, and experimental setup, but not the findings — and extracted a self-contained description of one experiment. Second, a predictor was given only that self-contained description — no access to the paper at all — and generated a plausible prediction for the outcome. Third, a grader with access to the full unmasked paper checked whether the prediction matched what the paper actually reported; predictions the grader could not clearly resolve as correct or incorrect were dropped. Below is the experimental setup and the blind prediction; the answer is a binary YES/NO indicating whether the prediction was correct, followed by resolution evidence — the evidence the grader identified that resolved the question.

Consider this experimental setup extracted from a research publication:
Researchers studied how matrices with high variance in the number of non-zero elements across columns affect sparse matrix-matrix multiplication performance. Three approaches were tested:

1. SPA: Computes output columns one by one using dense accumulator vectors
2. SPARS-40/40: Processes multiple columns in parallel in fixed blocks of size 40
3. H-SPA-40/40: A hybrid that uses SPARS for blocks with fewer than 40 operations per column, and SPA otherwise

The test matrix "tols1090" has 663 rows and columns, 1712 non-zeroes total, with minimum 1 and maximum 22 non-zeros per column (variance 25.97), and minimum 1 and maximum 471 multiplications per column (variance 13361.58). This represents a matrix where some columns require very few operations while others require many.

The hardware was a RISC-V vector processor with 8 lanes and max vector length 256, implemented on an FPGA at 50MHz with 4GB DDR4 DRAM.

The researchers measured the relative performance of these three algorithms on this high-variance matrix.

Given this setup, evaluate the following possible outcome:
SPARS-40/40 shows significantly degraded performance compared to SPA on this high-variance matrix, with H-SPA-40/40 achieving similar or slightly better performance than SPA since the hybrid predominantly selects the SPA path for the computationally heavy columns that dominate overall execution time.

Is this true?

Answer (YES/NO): NO